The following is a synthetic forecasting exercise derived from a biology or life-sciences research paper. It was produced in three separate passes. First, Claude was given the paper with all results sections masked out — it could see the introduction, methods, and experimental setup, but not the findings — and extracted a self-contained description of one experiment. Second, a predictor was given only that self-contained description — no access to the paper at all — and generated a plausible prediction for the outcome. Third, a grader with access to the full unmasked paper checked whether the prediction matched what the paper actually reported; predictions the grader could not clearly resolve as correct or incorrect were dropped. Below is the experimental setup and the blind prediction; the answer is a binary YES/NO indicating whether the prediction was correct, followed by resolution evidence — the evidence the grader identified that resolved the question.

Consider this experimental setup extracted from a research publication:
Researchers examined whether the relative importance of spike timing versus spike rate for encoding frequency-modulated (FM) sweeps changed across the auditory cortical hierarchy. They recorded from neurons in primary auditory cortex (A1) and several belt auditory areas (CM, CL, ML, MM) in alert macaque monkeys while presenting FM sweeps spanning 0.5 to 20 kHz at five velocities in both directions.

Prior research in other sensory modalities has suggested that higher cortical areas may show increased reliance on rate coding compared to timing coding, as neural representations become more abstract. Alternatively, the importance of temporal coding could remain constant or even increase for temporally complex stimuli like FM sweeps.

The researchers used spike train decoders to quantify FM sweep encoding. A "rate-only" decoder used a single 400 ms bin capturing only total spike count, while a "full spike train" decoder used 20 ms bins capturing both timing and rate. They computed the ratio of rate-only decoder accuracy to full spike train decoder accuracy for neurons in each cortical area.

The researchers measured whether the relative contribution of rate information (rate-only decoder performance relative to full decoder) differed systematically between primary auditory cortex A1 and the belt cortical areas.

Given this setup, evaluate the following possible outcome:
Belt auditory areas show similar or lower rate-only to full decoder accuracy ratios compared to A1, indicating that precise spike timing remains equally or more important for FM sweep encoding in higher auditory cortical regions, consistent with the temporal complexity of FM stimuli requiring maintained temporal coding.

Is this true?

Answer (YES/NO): YES